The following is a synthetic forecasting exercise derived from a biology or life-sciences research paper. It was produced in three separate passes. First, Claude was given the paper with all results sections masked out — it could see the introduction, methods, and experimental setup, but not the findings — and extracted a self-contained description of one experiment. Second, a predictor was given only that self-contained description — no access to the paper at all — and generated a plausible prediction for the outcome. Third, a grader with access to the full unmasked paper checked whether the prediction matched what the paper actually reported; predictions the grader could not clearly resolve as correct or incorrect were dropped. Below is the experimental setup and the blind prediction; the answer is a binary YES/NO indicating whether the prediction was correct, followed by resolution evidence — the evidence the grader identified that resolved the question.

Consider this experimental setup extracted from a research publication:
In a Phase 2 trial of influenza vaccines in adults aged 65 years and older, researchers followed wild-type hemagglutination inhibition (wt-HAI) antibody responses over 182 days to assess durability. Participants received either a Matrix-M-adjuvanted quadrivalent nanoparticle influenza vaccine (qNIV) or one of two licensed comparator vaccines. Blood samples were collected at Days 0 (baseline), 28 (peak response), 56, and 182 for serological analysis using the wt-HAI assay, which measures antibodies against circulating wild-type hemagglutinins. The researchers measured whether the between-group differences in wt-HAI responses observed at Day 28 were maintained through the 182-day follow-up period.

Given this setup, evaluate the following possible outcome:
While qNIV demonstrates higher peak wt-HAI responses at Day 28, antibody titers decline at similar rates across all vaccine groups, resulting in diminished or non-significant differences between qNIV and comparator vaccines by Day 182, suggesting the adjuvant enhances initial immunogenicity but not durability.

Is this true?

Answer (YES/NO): NO